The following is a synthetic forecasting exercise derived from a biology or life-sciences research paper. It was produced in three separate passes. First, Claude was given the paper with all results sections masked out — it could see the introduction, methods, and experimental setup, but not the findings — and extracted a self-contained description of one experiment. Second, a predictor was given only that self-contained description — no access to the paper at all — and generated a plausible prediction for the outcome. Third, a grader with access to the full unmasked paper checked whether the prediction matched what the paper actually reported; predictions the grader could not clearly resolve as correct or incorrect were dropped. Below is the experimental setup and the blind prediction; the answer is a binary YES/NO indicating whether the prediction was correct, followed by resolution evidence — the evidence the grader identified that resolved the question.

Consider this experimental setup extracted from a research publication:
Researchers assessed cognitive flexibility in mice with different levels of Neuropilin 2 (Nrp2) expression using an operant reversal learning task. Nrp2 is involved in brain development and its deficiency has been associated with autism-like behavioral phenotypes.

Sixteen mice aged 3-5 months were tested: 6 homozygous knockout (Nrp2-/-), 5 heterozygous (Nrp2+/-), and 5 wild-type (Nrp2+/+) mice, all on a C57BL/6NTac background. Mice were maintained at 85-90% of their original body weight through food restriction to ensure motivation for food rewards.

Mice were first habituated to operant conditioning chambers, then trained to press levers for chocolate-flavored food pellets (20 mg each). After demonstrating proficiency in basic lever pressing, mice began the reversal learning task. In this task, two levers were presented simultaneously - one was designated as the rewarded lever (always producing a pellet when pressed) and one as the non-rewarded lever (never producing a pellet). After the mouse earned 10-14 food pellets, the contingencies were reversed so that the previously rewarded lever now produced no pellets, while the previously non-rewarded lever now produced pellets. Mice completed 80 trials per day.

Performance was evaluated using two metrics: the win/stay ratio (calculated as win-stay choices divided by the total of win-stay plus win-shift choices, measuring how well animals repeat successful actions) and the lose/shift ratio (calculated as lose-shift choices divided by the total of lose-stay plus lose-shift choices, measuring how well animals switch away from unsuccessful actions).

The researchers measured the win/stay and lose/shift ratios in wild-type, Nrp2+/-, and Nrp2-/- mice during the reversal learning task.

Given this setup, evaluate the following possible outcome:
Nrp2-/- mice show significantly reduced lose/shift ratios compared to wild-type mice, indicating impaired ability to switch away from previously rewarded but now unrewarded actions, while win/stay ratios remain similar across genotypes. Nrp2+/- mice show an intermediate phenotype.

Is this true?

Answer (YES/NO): NO